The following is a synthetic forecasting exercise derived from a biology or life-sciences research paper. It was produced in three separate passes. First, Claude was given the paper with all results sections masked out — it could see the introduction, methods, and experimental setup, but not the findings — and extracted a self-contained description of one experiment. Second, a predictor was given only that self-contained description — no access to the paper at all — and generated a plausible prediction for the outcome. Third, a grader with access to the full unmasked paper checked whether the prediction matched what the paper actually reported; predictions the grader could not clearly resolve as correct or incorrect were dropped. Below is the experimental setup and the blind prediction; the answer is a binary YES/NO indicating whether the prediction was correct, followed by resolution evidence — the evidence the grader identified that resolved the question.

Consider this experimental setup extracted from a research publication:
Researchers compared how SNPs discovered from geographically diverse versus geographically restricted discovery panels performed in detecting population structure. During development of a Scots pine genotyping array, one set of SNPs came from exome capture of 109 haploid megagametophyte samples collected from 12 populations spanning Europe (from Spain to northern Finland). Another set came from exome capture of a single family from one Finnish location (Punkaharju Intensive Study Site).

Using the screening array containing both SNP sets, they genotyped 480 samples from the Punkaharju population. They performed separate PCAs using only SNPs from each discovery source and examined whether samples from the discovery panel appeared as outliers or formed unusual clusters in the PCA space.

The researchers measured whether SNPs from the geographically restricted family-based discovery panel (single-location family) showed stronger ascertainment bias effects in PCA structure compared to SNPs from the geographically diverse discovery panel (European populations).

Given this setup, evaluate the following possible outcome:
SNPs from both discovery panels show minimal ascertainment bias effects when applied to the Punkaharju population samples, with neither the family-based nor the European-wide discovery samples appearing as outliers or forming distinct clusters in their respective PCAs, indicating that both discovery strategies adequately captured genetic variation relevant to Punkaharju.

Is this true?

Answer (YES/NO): NO